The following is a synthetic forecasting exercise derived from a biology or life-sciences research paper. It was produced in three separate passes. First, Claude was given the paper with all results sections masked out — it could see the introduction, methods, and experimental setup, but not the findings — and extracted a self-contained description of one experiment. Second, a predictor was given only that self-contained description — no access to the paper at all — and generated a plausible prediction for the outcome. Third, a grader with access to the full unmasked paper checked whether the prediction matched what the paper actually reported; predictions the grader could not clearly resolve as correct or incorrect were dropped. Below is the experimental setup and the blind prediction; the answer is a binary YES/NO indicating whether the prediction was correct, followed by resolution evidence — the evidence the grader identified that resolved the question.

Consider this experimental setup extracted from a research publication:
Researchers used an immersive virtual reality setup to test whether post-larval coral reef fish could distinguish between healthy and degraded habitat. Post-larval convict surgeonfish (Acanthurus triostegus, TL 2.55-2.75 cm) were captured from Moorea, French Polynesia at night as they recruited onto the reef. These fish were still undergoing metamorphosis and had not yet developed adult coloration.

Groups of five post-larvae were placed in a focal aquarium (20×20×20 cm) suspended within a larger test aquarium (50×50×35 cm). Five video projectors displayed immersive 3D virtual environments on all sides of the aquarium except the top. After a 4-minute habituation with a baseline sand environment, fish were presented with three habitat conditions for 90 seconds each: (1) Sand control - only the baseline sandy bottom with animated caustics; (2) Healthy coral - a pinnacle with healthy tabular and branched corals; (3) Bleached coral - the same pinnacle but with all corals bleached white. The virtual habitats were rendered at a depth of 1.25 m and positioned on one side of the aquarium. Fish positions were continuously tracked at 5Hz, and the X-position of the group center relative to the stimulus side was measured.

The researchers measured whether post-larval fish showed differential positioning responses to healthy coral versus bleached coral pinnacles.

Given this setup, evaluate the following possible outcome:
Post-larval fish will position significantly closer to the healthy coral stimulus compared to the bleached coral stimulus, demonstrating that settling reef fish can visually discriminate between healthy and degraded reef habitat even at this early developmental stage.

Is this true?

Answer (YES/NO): NO